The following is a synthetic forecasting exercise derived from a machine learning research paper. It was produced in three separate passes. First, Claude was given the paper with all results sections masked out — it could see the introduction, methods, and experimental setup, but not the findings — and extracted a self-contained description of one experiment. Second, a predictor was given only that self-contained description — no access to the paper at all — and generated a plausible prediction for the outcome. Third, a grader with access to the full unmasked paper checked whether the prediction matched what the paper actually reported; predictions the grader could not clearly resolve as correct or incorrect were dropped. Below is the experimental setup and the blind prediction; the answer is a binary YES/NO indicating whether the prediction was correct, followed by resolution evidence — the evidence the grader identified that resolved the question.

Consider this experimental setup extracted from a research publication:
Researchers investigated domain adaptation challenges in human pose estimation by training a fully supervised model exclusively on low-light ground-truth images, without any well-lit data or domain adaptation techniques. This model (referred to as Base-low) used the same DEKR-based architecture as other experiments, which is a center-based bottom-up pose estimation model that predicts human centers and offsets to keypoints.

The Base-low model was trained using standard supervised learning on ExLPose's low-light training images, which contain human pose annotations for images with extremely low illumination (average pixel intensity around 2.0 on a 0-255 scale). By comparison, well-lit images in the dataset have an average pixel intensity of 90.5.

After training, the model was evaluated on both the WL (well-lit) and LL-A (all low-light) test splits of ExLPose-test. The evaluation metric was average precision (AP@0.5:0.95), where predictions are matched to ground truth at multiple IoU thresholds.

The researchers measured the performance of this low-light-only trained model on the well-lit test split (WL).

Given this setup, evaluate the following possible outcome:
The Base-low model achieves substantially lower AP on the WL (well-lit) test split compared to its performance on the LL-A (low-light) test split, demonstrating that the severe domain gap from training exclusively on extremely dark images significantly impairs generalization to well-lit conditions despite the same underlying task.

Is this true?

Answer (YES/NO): YES